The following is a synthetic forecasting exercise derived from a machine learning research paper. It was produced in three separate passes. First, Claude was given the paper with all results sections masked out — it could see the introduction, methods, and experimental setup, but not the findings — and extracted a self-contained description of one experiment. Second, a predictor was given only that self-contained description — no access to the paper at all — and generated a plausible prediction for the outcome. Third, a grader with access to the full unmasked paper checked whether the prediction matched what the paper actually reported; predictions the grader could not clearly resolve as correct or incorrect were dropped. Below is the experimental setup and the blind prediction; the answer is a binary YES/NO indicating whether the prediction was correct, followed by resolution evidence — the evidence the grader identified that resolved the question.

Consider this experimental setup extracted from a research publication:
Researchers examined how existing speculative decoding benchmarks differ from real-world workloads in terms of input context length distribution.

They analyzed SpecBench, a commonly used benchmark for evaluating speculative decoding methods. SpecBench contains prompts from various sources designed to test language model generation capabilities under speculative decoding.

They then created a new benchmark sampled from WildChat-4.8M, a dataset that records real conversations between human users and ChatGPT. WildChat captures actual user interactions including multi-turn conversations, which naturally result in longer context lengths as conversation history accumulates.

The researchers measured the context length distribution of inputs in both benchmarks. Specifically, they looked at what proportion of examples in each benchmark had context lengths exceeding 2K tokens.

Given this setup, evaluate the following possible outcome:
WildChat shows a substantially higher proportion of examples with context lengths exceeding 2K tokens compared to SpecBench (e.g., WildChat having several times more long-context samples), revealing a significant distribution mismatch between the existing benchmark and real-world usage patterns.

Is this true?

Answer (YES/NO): YES